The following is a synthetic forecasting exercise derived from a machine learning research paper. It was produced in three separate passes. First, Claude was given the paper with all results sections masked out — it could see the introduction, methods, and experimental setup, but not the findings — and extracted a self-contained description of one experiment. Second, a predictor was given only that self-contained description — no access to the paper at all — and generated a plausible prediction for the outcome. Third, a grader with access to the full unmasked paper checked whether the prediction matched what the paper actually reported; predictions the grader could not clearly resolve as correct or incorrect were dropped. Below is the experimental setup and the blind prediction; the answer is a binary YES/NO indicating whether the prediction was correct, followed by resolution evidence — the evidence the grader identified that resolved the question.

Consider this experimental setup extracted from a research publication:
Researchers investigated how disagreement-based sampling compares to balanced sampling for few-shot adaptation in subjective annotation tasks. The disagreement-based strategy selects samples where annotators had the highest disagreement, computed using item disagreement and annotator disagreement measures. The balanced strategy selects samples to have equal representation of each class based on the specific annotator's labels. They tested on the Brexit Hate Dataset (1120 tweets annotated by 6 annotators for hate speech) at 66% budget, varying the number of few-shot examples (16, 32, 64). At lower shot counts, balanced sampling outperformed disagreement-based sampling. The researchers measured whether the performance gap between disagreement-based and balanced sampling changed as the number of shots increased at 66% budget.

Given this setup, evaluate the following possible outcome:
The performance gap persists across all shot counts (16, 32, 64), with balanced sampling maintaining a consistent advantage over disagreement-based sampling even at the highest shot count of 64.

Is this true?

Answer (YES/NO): NO